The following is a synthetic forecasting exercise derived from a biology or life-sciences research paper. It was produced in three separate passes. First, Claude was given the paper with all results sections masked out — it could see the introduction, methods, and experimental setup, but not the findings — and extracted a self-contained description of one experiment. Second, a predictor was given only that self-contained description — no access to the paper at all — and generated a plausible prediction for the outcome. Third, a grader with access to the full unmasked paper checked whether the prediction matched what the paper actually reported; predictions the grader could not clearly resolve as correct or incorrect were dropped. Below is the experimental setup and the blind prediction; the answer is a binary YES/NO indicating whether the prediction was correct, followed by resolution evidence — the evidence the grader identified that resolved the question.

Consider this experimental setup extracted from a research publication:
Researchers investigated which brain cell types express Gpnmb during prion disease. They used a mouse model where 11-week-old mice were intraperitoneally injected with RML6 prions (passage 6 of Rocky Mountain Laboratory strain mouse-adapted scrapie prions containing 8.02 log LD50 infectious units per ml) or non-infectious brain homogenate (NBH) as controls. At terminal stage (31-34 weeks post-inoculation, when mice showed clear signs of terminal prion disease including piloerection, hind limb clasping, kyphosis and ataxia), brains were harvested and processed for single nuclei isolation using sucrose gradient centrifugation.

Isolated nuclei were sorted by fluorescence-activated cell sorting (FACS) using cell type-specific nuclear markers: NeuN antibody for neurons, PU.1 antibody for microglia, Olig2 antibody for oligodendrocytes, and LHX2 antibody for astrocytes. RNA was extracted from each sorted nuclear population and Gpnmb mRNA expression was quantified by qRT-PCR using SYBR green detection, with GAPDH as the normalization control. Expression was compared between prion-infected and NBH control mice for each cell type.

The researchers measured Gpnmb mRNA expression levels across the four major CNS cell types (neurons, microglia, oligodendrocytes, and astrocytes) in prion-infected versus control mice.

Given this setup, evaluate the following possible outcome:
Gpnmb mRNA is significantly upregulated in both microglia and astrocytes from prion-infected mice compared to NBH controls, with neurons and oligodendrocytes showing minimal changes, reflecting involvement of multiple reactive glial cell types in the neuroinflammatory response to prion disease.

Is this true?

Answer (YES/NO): NO